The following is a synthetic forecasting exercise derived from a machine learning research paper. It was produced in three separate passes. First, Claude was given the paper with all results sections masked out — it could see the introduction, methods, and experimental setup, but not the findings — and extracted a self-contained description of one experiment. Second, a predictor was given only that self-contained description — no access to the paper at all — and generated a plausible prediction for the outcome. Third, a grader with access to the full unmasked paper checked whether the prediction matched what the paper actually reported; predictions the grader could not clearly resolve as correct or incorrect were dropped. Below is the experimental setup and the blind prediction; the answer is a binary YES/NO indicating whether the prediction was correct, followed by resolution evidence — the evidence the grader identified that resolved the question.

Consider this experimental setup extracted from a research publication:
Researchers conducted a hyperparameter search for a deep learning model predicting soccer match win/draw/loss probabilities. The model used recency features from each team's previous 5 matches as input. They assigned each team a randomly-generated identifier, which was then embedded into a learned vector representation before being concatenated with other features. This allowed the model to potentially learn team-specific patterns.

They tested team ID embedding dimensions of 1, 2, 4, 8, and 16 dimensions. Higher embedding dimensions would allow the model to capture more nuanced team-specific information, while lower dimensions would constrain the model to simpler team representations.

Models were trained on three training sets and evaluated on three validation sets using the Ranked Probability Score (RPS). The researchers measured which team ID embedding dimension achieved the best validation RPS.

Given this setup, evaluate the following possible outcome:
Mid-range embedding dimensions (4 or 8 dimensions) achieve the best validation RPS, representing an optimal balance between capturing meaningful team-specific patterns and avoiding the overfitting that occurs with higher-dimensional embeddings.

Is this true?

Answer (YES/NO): NO